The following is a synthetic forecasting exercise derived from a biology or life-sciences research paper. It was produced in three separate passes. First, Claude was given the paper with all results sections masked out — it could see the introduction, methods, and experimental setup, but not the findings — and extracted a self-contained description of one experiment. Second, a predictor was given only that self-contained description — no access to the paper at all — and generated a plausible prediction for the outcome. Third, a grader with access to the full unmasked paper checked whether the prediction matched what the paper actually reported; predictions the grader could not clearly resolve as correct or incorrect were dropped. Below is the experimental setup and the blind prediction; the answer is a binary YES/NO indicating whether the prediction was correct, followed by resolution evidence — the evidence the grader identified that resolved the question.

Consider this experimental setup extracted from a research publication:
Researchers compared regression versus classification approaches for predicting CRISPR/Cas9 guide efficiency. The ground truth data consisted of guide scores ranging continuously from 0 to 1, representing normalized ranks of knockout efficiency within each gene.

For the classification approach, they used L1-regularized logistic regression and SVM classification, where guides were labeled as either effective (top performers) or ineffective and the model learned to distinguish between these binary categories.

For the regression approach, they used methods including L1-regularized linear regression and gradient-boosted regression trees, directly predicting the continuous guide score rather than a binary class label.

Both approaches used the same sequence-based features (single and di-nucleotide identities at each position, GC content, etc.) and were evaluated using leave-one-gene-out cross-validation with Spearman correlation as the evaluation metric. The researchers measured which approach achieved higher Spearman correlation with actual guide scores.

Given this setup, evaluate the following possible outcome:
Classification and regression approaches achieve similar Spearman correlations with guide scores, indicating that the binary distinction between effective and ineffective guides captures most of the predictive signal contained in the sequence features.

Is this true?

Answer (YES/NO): NO